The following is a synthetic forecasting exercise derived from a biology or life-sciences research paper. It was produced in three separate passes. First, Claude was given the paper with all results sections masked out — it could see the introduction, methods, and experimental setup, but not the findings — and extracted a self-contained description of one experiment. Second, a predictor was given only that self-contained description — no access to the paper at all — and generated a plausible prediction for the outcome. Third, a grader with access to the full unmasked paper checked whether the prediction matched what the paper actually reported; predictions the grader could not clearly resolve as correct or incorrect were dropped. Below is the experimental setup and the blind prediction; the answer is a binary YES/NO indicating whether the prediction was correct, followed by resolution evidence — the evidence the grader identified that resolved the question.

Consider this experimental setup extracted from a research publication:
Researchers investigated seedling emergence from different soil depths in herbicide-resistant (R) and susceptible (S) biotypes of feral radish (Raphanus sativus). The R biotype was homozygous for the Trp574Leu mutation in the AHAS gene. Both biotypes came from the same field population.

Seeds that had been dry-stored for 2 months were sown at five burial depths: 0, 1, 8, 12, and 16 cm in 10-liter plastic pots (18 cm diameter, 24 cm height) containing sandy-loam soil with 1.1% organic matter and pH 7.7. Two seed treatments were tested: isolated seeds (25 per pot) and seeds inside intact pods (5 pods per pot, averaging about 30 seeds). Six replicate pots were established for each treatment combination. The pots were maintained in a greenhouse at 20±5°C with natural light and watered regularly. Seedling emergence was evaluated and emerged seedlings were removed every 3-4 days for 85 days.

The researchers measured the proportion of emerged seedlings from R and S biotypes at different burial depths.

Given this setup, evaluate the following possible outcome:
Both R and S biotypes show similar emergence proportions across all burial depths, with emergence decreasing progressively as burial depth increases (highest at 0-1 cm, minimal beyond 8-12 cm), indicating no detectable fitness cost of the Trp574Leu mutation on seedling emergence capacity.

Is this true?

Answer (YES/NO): NO